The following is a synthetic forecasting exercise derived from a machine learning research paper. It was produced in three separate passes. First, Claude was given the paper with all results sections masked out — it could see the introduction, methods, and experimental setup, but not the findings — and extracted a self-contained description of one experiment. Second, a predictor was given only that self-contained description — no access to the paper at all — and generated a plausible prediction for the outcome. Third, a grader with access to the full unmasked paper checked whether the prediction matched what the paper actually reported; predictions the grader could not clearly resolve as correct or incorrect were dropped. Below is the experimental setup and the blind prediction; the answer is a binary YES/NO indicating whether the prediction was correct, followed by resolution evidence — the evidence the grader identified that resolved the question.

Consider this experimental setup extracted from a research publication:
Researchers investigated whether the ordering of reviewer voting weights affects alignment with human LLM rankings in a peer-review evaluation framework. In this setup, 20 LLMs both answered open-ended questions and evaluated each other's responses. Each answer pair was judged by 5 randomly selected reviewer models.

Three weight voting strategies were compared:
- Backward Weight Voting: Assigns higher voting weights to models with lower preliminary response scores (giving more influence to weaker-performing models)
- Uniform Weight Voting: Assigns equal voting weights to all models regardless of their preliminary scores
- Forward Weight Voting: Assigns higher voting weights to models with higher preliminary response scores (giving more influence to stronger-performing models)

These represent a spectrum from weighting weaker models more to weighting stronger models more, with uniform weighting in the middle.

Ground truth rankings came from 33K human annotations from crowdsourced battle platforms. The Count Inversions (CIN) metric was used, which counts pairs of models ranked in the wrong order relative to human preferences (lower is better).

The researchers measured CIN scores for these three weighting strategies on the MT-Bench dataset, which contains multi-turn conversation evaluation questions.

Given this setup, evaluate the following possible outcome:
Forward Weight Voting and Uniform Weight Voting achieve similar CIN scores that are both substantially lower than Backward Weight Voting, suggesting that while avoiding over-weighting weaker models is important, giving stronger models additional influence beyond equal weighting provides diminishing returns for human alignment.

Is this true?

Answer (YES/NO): NO